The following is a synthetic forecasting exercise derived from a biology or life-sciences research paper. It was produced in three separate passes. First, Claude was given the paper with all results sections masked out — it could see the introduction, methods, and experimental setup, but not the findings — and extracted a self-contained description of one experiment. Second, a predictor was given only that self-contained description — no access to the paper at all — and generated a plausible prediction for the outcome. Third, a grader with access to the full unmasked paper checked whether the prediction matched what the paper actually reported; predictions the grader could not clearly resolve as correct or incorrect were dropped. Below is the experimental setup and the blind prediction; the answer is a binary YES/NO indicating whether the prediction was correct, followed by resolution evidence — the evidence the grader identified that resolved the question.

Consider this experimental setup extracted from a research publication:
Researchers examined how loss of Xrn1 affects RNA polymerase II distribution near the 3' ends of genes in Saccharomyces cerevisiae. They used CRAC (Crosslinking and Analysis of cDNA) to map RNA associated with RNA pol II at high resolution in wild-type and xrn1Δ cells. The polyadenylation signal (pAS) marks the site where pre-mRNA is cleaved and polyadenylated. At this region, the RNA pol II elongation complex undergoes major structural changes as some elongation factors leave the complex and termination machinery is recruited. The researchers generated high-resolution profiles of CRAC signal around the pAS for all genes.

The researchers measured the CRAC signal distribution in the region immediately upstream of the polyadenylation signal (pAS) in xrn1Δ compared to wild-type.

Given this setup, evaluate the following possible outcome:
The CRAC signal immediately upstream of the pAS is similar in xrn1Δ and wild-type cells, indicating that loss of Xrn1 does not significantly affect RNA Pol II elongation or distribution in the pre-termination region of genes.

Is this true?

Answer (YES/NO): NO